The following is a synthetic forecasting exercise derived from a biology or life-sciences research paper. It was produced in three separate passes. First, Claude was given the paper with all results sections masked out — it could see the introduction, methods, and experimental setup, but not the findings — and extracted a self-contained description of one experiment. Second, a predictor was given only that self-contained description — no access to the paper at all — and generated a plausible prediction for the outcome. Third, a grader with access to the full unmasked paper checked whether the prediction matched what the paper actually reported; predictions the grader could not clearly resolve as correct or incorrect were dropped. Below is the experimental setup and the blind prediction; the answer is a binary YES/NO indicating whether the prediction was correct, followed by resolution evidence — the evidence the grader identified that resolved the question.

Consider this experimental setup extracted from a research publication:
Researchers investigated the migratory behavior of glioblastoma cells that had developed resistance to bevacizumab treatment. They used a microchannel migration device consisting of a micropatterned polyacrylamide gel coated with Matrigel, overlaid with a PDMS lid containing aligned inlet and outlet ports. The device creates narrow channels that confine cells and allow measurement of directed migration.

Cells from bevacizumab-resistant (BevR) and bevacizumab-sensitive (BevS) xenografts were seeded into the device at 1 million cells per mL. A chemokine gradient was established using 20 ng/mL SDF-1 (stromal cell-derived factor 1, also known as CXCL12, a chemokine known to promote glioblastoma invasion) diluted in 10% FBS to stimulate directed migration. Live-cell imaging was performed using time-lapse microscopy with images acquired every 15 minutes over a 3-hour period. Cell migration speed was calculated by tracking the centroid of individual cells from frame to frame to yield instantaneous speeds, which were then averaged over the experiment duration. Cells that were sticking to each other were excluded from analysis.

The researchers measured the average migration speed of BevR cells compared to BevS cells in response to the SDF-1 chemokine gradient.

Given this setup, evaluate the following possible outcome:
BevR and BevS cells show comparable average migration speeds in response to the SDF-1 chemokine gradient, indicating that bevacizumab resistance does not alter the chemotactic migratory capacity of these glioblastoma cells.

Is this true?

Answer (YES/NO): NO